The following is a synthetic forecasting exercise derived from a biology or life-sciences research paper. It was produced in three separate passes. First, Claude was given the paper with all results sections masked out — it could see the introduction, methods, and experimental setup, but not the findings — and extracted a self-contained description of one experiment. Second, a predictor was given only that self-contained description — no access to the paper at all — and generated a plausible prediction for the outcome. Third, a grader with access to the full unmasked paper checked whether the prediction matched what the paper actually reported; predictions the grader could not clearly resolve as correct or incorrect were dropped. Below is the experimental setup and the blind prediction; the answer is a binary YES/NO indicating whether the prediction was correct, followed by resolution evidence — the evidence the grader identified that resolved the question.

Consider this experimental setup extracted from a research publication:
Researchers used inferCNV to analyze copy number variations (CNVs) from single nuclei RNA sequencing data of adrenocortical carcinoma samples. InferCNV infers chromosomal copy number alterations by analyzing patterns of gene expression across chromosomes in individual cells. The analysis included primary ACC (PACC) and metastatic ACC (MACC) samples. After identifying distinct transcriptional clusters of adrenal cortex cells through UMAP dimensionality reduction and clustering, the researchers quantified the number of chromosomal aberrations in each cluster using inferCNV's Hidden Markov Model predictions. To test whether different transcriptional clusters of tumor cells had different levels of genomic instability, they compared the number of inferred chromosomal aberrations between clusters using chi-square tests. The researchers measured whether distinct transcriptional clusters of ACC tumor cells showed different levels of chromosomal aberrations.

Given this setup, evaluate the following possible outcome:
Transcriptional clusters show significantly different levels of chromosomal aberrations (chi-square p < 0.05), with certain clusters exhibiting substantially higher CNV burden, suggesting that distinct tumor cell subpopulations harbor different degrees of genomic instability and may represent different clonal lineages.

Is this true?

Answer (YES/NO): YES